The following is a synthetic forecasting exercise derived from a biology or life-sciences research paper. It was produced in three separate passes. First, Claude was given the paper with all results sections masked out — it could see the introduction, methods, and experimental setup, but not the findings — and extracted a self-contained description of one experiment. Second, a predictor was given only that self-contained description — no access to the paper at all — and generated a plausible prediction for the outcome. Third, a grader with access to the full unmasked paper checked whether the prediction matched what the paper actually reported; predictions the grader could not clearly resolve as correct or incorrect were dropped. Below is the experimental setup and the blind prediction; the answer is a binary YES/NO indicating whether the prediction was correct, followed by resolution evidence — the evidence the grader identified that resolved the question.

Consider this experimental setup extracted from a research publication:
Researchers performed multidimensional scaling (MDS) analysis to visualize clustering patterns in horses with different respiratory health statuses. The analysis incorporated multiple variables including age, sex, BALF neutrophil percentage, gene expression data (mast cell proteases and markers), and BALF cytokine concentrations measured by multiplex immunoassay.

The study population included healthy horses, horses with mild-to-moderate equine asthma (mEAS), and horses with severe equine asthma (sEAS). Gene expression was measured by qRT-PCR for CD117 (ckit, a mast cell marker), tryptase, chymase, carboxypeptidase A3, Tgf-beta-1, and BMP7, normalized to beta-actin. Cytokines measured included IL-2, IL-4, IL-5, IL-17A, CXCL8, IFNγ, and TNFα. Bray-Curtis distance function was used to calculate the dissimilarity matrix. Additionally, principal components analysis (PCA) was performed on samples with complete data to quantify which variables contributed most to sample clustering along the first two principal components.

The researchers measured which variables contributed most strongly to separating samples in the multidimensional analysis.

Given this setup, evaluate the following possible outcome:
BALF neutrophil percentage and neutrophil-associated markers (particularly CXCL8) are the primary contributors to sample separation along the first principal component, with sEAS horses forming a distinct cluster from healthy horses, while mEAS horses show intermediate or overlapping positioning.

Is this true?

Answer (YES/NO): NO